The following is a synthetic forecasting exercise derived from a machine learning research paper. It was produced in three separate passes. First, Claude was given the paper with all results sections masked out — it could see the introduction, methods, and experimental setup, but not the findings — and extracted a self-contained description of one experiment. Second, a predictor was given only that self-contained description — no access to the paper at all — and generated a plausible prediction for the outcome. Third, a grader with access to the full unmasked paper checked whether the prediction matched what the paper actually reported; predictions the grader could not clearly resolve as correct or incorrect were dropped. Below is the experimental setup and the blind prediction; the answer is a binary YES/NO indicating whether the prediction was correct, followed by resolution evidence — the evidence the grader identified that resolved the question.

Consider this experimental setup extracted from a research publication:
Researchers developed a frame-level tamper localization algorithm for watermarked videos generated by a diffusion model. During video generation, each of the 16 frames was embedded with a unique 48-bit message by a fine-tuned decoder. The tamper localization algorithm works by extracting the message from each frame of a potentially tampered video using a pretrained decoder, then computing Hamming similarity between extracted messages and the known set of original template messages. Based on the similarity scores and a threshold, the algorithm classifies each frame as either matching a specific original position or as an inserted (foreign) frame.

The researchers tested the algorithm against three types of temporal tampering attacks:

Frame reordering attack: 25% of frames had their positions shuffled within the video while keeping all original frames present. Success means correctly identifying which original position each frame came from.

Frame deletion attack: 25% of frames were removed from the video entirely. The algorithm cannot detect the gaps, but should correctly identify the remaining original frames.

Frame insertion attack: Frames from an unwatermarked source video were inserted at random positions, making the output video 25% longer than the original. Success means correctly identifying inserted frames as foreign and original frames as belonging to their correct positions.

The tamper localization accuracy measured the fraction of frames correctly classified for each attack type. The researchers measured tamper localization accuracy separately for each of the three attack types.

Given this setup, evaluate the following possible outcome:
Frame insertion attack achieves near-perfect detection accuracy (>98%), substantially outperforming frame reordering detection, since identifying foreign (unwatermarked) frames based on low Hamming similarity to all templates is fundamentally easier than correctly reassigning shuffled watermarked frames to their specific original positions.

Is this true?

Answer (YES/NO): NO